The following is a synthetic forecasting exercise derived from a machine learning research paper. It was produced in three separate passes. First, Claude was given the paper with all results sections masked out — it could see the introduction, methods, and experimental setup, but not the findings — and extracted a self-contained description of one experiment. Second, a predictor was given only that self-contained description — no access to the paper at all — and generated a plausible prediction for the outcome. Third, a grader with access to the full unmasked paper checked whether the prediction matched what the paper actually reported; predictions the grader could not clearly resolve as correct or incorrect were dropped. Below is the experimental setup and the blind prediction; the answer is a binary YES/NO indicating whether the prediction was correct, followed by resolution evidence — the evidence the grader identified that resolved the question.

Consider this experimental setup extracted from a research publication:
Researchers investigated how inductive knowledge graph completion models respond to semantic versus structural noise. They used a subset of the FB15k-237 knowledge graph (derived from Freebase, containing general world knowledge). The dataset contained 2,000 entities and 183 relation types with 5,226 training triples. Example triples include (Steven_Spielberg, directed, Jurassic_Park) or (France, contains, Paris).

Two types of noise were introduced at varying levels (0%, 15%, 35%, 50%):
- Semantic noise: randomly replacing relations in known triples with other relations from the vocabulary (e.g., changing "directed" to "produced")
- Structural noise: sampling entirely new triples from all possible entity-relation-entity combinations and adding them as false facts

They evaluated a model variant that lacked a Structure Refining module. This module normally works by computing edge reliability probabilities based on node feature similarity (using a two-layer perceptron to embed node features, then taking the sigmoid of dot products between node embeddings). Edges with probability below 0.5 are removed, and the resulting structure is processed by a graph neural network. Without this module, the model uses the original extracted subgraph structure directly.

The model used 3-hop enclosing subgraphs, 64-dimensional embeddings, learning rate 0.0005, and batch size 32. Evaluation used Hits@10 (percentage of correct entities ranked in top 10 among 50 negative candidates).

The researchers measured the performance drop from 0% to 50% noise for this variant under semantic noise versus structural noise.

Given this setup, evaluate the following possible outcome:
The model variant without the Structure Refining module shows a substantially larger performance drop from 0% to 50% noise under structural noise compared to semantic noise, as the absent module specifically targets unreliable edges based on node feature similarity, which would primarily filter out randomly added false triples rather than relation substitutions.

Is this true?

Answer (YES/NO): YES